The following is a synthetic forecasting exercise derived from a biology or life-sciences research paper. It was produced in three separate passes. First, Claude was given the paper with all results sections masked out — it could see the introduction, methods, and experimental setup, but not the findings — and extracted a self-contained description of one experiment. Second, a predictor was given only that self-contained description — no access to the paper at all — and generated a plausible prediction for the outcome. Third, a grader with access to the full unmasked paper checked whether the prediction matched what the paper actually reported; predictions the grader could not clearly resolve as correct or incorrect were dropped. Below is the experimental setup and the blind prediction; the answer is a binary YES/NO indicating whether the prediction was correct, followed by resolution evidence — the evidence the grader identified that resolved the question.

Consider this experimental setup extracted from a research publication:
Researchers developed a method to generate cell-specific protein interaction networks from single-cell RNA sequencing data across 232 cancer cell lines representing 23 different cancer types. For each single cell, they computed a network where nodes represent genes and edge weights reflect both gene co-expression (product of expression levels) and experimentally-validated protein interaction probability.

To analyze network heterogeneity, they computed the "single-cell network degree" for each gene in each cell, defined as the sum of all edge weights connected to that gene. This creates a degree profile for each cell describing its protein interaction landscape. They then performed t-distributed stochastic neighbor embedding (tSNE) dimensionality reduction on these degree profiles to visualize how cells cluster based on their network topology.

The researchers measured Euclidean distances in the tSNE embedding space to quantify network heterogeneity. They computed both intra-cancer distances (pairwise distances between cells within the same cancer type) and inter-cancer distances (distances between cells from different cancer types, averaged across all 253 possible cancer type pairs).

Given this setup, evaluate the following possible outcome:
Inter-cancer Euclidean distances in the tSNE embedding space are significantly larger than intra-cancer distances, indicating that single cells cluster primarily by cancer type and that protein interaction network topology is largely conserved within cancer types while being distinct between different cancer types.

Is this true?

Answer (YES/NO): YES